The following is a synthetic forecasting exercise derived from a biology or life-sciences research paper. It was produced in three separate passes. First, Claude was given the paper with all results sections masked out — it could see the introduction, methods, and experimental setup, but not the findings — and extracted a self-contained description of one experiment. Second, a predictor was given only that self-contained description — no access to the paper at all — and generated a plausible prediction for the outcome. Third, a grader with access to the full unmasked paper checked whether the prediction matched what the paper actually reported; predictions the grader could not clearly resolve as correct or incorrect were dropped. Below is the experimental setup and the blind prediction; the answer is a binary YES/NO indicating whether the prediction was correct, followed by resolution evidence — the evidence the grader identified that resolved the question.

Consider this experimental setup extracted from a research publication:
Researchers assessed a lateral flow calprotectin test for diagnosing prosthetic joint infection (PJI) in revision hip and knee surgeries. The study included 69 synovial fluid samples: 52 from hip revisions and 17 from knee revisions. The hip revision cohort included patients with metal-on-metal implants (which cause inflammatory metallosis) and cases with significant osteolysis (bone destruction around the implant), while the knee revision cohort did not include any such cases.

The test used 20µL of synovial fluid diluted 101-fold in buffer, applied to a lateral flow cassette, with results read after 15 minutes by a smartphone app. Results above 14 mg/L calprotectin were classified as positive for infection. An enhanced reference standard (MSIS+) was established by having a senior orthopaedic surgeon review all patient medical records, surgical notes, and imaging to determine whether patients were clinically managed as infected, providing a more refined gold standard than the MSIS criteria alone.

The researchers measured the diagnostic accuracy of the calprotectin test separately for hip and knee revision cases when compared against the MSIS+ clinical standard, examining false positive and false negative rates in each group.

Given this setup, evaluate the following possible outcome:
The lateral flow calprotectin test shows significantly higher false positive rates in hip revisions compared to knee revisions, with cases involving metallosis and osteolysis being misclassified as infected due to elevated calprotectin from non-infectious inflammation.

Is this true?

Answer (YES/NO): YES